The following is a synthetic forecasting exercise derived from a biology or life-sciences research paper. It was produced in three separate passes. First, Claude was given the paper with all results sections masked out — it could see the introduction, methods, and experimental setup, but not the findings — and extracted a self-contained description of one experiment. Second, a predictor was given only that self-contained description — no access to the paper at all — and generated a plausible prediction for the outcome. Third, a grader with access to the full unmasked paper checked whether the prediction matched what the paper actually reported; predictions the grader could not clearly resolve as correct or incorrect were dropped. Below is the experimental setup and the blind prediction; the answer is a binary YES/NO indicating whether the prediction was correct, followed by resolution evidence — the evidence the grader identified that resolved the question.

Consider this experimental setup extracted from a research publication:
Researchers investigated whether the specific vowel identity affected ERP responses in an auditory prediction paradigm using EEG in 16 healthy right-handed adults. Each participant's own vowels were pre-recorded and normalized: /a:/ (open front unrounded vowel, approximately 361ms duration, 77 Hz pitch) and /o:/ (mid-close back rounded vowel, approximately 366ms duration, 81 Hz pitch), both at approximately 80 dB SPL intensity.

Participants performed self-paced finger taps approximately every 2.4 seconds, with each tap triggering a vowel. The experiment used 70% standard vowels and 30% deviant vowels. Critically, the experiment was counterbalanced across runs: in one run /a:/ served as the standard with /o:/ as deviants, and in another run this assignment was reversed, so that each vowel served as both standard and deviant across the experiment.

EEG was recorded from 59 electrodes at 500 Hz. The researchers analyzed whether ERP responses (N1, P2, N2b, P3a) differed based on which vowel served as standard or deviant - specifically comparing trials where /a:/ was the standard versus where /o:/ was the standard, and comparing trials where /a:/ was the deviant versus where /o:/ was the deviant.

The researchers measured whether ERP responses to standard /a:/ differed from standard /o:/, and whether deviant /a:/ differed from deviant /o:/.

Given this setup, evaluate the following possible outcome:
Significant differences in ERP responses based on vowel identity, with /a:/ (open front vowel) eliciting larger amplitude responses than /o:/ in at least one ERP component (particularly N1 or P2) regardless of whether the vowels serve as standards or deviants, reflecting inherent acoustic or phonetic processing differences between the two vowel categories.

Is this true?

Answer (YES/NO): NO